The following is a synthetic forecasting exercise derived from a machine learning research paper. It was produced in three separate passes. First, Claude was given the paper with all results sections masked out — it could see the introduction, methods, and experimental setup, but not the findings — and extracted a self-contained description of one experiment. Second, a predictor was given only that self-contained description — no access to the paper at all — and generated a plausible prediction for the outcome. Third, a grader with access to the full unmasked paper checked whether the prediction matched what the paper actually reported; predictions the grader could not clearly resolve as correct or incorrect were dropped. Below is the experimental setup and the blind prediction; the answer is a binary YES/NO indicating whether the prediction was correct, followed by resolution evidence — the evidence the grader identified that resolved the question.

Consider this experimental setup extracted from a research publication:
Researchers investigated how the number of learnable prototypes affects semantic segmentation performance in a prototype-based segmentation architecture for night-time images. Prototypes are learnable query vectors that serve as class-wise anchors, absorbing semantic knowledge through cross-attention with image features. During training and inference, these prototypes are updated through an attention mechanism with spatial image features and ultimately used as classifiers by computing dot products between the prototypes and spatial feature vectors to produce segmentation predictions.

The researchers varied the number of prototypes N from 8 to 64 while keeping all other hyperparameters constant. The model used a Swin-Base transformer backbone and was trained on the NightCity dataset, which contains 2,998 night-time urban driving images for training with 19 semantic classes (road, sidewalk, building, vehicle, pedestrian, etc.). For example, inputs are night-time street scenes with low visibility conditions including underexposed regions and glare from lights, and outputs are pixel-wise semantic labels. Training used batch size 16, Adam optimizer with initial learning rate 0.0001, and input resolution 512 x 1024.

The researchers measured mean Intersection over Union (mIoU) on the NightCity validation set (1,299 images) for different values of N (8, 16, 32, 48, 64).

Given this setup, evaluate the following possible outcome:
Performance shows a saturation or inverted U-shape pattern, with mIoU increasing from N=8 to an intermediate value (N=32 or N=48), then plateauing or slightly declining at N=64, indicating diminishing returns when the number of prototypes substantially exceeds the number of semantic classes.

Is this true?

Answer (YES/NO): YES